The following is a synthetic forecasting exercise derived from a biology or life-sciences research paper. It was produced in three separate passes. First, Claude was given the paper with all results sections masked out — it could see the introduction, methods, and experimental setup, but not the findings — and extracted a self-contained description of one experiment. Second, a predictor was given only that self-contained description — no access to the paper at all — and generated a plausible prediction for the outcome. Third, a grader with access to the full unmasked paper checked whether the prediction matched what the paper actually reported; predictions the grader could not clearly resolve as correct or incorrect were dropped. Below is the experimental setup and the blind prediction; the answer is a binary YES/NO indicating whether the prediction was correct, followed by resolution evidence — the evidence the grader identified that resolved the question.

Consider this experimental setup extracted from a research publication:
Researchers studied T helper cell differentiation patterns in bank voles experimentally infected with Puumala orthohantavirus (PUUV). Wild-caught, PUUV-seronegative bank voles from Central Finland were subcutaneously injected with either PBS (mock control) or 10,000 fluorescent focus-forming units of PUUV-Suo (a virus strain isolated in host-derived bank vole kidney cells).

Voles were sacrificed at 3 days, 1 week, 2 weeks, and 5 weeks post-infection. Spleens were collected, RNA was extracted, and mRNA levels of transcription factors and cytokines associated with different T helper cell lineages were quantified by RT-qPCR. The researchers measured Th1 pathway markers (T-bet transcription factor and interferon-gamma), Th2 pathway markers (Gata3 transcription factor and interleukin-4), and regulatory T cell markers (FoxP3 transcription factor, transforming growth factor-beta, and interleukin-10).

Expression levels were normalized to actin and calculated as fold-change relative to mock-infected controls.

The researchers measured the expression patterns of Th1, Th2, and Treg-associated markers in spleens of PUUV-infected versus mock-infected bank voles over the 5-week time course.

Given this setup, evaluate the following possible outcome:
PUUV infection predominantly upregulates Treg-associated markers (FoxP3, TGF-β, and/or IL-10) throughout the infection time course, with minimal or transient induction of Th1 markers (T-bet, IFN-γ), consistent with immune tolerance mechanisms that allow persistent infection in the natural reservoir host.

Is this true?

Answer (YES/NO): NO